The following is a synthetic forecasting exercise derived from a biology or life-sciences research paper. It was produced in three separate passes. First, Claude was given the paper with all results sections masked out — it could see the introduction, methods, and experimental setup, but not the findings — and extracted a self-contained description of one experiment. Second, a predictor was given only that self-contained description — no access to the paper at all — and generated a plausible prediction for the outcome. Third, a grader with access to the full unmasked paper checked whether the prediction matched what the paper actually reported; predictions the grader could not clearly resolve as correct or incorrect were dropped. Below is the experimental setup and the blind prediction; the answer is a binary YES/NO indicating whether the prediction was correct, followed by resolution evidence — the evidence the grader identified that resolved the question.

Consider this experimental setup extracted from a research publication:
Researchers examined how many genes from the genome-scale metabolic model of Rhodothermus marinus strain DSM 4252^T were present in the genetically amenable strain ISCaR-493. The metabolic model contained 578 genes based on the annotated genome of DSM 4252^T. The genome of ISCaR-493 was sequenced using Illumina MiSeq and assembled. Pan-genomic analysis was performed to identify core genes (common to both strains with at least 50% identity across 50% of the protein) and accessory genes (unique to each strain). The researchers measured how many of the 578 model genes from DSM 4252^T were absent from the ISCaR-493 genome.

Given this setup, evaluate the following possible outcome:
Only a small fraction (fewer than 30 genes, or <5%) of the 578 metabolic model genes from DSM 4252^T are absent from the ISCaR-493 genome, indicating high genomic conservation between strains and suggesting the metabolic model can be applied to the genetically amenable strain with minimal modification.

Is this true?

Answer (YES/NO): YES